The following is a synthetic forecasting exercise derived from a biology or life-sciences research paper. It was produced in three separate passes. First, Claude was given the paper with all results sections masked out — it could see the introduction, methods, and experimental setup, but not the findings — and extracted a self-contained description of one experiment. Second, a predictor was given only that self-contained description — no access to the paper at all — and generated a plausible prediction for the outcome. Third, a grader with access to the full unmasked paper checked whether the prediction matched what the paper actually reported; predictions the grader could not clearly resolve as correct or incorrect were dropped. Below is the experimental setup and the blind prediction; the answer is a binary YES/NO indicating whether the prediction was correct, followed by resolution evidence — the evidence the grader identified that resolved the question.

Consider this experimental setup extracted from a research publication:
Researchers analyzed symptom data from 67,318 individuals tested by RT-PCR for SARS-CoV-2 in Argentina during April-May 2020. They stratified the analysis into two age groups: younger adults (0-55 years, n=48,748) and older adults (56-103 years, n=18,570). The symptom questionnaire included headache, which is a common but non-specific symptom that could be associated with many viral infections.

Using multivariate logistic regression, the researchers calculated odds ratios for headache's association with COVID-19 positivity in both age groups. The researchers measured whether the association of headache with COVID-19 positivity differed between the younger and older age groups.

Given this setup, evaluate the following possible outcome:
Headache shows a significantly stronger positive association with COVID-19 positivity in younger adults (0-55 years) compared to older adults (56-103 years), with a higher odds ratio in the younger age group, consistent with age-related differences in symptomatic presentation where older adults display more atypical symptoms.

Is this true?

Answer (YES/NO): YES